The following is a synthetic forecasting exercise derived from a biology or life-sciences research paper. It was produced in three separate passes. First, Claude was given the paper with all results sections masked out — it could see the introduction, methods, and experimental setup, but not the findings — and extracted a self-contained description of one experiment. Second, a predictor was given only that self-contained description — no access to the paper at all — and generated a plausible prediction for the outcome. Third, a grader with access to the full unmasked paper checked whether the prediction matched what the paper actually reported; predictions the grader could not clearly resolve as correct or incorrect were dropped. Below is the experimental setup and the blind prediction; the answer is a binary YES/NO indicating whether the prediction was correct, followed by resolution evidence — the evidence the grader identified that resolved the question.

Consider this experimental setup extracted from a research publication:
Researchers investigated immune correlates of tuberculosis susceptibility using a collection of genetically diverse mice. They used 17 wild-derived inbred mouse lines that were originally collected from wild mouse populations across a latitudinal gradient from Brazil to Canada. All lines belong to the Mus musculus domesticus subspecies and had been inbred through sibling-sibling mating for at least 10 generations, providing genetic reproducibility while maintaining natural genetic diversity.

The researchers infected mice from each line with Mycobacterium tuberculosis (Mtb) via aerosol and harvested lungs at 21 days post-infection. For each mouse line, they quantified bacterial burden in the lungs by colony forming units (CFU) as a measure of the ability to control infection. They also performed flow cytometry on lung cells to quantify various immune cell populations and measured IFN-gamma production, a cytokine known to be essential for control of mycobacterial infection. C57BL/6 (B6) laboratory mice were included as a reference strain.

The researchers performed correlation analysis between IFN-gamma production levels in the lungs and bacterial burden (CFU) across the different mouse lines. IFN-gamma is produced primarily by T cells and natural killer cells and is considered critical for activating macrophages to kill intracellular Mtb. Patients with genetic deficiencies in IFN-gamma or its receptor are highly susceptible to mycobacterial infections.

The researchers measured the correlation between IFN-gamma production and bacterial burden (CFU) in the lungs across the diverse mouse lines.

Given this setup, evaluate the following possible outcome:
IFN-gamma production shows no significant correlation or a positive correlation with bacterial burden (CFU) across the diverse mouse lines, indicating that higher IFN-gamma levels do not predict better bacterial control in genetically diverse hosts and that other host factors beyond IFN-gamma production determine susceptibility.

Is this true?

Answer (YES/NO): YES